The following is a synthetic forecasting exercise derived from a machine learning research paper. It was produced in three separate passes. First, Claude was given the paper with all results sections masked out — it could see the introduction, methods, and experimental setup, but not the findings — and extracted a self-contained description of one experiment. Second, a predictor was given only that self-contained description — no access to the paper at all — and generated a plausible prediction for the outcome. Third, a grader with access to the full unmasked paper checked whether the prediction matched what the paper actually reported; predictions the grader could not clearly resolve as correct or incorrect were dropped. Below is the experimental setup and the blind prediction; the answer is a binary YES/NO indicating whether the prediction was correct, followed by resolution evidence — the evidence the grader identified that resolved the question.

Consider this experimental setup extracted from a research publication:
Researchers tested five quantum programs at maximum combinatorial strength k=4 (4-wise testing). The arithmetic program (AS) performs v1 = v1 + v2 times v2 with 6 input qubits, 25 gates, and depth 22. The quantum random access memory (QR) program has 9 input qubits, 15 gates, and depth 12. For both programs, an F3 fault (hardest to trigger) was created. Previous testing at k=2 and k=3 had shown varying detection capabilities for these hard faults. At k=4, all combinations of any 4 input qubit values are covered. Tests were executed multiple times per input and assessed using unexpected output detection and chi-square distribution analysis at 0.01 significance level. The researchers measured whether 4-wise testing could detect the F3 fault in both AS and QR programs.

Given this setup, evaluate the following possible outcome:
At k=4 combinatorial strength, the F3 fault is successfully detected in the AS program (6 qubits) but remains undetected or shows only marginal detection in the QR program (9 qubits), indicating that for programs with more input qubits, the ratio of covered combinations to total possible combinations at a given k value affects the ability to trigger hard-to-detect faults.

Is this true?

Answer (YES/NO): NO